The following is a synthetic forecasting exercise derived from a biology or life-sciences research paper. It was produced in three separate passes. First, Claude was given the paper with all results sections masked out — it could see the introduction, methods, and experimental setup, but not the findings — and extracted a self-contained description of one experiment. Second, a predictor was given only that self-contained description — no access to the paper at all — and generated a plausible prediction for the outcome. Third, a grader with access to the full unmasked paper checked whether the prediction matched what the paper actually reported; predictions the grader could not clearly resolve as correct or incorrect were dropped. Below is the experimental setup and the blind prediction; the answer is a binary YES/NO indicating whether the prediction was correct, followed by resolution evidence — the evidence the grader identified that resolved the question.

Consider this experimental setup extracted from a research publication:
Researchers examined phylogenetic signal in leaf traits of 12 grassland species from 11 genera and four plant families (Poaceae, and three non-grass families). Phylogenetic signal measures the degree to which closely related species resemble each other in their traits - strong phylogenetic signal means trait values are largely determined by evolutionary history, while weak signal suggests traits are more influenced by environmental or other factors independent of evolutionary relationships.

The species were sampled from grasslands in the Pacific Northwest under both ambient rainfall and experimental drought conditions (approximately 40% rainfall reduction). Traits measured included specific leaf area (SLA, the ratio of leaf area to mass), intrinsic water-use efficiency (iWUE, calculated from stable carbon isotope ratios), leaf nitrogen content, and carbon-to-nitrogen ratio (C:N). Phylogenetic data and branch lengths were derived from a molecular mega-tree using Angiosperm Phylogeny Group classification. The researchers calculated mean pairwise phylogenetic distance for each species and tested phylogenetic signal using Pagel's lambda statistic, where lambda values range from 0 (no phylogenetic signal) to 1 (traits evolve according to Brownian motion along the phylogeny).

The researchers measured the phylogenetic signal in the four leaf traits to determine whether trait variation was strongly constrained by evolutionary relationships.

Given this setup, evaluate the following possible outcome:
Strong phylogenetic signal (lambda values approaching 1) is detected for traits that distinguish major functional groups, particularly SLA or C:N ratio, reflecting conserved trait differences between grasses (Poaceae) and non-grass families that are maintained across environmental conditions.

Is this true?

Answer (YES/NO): NO